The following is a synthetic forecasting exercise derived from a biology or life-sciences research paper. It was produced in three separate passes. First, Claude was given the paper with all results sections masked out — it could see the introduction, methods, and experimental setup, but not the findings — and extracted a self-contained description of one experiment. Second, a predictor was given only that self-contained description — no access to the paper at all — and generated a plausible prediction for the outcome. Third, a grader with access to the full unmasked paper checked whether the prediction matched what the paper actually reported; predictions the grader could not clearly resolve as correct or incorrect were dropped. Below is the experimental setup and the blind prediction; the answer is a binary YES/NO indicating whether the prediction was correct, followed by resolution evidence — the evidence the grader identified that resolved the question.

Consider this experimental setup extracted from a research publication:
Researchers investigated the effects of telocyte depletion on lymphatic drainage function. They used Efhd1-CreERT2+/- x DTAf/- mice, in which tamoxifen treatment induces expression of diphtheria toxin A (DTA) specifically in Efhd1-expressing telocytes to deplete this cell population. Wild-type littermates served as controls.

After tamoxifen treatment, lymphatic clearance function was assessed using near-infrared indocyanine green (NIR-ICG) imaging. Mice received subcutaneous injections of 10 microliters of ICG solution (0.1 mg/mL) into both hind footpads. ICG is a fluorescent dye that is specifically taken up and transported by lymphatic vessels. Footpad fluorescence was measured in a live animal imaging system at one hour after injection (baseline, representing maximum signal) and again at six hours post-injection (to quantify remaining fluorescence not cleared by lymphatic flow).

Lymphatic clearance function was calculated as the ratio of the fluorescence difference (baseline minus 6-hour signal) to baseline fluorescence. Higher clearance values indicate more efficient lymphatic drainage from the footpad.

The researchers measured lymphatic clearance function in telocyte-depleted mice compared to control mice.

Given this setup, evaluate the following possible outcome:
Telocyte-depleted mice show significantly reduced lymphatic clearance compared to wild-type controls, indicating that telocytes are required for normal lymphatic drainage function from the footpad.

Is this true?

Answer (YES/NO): YES